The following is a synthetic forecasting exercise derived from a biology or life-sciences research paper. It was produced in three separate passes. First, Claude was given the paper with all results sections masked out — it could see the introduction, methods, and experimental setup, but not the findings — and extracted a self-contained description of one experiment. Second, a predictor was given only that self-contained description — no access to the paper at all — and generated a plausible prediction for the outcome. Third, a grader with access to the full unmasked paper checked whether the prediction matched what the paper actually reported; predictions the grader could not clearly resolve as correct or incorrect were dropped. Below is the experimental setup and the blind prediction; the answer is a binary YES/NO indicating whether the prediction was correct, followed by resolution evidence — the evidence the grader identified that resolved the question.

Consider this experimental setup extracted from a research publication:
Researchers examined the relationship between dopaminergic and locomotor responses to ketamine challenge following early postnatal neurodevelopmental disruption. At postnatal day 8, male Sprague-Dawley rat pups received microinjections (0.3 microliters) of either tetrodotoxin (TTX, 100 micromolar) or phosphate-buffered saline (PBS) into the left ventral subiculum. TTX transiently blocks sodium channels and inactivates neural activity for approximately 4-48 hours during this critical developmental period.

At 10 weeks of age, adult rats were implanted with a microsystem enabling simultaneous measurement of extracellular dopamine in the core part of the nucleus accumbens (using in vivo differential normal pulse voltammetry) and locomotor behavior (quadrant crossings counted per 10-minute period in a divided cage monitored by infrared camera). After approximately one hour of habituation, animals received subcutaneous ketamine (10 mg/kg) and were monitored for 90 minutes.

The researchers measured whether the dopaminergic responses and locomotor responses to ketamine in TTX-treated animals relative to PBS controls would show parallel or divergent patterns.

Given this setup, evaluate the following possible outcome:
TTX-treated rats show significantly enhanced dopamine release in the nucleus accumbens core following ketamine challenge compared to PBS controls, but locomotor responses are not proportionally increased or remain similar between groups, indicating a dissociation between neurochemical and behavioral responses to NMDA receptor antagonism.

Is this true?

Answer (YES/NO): YES